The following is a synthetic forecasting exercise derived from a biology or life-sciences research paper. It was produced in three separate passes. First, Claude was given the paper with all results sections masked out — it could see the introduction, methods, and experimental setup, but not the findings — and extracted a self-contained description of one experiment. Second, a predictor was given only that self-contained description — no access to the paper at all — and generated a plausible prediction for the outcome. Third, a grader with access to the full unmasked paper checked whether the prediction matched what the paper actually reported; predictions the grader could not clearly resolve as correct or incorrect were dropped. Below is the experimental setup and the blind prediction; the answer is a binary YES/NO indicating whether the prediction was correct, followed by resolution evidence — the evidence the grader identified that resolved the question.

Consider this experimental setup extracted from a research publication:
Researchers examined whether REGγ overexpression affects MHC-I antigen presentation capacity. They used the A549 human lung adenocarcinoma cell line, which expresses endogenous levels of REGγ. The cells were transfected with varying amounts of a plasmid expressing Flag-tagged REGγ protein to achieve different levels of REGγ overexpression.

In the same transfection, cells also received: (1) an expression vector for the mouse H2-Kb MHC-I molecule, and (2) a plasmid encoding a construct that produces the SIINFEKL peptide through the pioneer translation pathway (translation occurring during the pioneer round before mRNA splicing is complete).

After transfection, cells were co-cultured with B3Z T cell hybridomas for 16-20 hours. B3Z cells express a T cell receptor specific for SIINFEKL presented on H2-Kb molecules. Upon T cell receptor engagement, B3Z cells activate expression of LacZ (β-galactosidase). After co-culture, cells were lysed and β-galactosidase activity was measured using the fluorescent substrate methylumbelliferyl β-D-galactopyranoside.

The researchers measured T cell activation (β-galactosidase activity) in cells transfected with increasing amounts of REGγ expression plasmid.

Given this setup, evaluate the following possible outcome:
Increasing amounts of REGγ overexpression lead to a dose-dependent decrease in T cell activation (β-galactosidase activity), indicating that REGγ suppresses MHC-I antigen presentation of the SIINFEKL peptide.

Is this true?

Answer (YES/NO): YES